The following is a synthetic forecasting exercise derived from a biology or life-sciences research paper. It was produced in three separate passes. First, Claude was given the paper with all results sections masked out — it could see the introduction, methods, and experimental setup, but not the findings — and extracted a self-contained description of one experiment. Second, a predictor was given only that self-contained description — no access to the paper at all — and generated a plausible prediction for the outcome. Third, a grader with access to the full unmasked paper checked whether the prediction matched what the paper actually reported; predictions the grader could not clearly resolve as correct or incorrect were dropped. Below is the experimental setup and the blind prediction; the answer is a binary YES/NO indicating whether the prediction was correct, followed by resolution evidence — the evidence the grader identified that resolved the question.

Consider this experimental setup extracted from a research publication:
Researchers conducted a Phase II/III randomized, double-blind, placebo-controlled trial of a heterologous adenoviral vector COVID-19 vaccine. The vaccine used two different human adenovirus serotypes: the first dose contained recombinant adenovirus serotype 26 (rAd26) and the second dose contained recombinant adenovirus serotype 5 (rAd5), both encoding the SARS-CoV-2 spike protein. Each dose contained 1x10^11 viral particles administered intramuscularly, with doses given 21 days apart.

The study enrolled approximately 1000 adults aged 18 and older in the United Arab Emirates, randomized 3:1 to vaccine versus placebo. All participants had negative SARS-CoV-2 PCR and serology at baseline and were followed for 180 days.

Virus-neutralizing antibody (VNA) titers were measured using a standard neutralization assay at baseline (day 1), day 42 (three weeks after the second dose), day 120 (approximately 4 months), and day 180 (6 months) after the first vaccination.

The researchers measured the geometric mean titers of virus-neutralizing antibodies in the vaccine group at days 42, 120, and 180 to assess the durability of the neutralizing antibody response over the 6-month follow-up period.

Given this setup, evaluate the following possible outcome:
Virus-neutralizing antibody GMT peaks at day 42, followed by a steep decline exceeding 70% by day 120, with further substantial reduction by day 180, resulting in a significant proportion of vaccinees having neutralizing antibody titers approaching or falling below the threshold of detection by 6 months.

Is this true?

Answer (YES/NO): NO